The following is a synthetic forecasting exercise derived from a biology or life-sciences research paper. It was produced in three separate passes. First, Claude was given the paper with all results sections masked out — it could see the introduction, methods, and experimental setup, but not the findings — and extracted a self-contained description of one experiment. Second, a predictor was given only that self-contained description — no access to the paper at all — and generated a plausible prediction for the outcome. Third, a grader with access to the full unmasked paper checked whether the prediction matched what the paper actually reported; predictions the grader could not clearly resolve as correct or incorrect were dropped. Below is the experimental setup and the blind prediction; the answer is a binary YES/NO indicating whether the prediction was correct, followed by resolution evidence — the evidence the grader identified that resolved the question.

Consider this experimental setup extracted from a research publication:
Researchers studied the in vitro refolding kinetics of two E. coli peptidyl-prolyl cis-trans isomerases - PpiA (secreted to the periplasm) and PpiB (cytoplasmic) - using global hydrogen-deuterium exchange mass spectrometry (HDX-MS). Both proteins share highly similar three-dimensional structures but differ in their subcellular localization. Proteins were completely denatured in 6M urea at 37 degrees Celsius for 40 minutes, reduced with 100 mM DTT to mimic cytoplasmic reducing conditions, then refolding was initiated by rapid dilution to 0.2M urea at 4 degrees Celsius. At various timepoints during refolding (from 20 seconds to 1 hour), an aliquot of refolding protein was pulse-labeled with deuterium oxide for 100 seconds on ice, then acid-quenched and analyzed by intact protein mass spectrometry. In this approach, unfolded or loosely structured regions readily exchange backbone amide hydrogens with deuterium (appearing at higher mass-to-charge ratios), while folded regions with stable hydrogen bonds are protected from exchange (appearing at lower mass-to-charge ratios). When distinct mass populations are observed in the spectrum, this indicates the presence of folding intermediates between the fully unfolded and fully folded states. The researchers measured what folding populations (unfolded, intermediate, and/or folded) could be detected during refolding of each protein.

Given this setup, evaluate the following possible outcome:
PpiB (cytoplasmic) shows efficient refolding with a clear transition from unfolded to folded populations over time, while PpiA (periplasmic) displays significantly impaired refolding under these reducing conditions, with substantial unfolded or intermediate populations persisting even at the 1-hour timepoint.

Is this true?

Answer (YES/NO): NO